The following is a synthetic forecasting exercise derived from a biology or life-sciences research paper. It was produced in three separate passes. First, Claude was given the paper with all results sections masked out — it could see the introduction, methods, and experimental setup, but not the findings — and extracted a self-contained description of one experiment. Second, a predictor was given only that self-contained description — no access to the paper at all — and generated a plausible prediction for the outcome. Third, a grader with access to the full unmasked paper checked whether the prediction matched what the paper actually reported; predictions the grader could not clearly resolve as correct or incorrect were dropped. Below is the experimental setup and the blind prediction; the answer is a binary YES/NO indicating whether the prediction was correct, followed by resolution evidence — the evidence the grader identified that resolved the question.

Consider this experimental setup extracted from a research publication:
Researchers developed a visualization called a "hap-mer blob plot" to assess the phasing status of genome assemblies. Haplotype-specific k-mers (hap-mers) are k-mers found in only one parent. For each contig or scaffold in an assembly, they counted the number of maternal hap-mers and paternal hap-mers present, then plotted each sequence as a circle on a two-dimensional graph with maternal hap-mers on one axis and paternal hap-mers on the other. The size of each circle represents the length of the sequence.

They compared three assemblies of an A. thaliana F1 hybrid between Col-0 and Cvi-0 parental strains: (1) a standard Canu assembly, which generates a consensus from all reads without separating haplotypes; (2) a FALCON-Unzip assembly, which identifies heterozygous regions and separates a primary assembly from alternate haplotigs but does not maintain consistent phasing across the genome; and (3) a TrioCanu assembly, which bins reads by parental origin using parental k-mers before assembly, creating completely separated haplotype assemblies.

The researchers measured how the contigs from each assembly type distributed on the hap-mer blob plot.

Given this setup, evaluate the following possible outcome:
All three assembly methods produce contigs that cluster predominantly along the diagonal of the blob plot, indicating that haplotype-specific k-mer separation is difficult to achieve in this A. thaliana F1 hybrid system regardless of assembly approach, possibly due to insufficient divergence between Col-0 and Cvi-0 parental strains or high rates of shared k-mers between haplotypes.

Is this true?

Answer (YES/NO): NO